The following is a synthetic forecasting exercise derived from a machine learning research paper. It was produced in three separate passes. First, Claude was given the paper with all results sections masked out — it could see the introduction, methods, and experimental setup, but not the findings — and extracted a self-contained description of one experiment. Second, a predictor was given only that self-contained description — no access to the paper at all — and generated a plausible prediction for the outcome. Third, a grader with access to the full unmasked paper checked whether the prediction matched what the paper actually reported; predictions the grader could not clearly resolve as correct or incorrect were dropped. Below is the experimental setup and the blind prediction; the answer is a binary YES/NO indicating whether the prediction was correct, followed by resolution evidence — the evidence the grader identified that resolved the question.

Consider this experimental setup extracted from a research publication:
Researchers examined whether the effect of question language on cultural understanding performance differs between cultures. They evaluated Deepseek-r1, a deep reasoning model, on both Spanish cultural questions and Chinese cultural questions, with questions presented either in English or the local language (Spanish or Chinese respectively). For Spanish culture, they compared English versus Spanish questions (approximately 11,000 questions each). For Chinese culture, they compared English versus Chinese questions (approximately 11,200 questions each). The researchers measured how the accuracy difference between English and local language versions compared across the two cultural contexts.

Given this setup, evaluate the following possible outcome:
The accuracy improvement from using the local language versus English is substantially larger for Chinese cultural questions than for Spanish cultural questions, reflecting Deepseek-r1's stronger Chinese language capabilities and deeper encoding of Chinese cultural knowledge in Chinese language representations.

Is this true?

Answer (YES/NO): YES